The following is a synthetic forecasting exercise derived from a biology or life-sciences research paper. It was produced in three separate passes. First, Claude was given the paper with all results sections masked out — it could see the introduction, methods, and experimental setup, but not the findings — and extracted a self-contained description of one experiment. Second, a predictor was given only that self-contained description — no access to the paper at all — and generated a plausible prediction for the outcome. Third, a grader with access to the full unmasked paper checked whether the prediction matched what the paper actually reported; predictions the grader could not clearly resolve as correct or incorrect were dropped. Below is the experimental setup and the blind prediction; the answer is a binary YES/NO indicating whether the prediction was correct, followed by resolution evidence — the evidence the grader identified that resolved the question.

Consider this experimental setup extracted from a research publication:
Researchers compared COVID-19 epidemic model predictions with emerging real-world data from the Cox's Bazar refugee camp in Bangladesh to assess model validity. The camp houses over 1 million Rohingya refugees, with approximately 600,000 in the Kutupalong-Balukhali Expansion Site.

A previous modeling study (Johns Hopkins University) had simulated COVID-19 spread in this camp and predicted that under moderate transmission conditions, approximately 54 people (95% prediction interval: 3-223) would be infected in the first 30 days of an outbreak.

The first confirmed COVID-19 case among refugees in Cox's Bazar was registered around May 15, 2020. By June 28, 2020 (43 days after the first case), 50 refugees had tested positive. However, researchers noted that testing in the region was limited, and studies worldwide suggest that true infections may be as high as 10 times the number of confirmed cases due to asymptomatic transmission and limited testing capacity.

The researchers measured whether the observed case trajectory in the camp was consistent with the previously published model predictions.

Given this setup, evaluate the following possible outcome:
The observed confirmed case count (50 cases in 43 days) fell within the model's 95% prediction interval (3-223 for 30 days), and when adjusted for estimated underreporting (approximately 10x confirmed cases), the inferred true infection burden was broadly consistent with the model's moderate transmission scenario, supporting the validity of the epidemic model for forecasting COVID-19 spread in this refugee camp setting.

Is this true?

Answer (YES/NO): YES